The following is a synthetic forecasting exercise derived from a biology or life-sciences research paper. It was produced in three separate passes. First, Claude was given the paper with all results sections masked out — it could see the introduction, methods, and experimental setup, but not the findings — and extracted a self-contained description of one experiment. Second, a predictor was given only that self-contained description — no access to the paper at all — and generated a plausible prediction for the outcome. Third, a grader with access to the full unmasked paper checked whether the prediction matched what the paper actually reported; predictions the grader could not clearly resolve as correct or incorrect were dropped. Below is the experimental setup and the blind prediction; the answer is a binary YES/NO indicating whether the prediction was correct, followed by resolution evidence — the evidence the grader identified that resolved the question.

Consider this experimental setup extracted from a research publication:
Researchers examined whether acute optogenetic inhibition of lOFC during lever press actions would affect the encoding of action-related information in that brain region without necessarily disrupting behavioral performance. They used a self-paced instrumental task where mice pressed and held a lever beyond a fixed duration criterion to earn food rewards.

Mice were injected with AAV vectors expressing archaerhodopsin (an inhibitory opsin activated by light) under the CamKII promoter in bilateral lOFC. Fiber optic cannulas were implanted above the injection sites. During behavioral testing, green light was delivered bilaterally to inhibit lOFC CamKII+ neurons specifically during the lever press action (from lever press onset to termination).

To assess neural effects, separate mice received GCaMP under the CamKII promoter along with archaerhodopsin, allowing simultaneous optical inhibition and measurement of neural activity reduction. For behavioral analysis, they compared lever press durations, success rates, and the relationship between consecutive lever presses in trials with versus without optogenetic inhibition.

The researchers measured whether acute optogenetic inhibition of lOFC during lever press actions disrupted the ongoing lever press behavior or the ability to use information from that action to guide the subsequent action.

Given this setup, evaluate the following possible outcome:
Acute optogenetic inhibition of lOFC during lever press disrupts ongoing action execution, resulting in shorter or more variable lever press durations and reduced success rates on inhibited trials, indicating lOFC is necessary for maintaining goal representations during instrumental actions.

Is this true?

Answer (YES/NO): NO